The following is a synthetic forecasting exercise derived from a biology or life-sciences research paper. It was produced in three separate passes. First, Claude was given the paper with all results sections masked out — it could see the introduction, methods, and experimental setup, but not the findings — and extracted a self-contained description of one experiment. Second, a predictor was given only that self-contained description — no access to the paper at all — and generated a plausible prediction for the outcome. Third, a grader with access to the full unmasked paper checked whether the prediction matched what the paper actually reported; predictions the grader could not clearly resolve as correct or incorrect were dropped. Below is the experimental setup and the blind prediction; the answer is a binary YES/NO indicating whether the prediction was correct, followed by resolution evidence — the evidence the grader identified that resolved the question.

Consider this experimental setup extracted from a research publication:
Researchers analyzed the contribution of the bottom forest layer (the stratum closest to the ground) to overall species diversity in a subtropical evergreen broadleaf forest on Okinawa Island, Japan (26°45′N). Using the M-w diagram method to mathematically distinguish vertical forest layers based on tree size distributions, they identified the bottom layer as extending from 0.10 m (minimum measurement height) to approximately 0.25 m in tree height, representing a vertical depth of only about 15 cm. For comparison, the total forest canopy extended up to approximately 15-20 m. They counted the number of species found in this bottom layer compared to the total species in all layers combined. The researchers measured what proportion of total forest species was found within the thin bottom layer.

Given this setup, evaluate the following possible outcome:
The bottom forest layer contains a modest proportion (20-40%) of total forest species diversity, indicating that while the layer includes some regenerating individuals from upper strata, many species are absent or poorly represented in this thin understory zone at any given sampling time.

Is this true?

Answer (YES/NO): NO